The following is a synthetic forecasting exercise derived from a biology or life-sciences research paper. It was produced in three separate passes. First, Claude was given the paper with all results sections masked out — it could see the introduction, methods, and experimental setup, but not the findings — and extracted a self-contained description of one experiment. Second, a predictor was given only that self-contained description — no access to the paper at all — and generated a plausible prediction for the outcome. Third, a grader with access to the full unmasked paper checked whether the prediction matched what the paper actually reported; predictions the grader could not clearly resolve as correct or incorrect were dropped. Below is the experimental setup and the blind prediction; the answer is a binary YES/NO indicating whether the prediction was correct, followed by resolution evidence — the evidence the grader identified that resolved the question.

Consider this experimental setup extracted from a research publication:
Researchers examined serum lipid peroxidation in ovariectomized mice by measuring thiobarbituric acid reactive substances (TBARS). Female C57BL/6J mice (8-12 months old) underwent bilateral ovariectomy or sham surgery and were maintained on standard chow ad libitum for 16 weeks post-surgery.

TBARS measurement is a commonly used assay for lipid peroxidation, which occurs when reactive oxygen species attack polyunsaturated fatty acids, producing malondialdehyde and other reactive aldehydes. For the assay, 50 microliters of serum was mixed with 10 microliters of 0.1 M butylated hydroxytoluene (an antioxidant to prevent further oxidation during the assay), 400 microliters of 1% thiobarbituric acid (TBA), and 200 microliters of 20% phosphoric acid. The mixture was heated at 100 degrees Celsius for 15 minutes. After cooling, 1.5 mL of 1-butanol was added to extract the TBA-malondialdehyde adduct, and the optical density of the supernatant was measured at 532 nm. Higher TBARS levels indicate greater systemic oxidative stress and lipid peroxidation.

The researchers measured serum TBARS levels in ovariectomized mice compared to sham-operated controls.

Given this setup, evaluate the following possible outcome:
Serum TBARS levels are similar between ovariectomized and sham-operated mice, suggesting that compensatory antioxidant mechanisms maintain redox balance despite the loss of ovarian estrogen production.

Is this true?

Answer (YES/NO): NO